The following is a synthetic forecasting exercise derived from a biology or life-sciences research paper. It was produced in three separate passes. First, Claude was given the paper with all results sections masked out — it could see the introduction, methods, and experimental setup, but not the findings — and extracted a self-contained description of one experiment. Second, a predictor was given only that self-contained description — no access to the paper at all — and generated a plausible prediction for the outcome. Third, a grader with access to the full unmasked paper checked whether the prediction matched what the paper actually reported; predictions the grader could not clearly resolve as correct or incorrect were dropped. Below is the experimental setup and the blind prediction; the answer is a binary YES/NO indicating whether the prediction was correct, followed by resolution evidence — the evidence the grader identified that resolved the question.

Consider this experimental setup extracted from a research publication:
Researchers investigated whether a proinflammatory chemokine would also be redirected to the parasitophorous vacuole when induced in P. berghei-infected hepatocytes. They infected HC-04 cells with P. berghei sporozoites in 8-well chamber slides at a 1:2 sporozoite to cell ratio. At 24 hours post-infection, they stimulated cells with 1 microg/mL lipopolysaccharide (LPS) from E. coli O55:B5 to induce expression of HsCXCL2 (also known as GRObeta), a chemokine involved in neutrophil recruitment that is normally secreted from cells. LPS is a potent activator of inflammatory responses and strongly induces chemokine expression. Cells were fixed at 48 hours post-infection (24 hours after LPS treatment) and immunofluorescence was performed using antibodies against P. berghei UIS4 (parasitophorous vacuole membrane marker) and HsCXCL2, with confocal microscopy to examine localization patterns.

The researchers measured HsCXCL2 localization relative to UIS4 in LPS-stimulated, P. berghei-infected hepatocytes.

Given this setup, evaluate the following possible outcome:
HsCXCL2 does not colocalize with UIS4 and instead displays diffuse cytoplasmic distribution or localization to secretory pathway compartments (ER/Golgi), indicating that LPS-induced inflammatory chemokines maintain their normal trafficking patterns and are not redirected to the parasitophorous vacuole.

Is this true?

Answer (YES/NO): NO